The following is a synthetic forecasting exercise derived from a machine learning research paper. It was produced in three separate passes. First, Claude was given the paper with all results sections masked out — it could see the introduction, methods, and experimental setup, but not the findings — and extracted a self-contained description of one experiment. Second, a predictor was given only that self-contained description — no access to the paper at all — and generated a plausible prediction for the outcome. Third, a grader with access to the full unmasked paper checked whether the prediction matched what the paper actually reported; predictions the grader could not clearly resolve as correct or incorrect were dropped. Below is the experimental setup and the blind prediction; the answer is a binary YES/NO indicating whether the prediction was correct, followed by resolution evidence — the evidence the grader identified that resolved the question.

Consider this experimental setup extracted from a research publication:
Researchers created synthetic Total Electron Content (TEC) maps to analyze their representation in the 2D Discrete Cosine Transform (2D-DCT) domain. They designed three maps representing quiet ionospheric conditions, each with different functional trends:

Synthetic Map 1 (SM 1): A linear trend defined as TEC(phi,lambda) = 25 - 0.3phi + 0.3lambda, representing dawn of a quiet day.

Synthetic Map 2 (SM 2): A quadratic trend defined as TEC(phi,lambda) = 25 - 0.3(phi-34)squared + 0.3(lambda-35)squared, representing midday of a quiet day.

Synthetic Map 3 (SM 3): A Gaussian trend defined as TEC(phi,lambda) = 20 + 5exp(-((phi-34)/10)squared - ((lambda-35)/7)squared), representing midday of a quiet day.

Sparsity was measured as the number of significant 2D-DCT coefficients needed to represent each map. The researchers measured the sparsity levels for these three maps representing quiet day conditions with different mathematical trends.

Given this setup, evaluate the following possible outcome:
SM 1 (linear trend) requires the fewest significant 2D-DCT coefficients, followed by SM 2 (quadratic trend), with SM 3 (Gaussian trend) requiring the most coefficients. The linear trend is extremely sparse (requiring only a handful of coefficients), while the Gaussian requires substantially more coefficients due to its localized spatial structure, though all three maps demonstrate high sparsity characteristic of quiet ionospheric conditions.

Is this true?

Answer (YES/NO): NO